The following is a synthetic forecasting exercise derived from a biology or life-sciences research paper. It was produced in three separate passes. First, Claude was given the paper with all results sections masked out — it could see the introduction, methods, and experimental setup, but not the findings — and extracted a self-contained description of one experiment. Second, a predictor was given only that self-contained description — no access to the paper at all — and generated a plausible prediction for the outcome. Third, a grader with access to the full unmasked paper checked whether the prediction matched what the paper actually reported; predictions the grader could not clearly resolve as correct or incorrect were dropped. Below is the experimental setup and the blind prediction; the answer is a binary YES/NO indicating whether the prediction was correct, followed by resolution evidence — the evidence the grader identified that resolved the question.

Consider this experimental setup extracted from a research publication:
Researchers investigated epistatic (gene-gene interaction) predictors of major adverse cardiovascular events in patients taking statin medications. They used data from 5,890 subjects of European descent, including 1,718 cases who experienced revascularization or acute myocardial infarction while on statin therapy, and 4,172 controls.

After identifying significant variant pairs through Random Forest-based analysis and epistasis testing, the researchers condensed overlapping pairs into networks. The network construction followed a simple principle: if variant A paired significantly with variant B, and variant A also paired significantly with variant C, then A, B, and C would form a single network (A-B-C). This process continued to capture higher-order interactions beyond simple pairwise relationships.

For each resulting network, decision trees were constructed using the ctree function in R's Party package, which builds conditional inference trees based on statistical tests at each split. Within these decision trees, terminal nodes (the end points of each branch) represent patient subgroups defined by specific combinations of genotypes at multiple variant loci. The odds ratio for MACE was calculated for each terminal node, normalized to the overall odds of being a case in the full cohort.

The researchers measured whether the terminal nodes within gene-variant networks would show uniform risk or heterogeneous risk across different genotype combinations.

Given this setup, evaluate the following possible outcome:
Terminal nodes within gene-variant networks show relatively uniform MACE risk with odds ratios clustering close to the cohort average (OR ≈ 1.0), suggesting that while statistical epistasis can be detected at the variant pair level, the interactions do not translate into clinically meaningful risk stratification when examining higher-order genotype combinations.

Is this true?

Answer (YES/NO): NO